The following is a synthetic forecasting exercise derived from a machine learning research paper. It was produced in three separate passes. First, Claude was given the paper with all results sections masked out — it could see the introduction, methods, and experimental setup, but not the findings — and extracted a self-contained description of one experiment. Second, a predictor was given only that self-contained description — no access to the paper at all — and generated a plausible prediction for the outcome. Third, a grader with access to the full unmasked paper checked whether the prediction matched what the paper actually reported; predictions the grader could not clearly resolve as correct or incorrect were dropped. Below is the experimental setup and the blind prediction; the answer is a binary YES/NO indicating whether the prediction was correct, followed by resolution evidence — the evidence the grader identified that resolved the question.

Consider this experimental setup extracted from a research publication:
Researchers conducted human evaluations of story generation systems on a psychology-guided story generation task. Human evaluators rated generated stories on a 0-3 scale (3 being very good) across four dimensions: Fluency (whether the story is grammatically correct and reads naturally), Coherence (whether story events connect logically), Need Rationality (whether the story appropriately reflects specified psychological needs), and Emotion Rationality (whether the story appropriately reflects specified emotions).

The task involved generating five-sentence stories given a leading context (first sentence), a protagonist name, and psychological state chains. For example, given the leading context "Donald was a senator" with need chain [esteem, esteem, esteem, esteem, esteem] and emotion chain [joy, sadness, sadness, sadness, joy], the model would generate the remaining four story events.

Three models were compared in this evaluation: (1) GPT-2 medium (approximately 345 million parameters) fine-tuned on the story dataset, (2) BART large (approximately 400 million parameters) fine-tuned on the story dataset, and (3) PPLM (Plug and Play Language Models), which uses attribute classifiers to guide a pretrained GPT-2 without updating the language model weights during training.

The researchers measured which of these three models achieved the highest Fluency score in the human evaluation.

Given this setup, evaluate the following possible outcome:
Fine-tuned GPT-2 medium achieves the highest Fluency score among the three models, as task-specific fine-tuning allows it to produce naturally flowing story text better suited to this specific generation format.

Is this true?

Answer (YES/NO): YES